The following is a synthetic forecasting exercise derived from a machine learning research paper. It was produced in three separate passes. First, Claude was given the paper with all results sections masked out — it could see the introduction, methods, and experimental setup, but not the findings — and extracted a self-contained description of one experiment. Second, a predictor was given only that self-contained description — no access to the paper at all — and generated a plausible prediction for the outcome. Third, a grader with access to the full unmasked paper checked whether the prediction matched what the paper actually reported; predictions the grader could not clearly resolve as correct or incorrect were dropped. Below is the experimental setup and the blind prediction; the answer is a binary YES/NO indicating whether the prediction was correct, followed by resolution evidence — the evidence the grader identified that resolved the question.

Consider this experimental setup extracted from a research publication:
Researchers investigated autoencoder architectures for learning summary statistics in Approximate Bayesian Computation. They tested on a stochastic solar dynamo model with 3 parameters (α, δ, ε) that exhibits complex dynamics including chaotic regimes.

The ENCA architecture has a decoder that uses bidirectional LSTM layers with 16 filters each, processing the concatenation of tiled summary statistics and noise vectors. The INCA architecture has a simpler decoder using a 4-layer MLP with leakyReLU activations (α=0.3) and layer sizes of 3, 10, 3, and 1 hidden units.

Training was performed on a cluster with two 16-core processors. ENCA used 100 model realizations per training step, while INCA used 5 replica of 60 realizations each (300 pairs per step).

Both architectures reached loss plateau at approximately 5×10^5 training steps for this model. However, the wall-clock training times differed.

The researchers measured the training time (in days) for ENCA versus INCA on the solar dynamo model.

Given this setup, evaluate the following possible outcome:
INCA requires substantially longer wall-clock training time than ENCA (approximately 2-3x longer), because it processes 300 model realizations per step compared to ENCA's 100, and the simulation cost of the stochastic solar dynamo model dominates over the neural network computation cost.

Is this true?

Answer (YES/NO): YES